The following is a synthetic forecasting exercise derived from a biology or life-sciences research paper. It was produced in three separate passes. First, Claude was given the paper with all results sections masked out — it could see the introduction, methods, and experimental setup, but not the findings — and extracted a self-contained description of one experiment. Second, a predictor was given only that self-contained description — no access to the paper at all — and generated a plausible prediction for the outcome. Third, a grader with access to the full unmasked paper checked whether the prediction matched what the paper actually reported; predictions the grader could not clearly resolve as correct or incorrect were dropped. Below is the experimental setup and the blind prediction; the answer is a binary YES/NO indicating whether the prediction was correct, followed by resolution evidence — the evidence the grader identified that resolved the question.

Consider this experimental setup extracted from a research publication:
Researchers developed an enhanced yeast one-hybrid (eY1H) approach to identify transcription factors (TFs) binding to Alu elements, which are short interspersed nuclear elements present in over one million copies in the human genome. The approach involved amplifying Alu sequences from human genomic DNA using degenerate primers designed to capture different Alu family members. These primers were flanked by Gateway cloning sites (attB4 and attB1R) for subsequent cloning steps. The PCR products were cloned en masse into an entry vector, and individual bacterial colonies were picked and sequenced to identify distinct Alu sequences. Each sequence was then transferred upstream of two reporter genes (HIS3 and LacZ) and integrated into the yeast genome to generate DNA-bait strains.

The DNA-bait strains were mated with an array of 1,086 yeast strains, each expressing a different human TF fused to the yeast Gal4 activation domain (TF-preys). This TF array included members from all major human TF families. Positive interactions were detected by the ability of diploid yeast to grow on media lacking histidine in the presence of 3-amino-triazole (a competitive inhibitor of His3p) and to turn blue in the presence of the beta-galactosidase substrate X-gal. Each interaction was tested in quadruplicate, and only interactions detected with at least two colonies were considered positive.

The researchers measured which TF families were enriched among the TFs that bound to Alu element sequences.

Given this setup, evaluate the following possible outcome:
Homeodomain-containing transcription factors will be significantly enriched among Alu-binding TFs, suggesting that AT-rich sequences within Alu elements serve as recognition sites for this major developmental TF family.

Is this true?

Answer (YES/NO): NO